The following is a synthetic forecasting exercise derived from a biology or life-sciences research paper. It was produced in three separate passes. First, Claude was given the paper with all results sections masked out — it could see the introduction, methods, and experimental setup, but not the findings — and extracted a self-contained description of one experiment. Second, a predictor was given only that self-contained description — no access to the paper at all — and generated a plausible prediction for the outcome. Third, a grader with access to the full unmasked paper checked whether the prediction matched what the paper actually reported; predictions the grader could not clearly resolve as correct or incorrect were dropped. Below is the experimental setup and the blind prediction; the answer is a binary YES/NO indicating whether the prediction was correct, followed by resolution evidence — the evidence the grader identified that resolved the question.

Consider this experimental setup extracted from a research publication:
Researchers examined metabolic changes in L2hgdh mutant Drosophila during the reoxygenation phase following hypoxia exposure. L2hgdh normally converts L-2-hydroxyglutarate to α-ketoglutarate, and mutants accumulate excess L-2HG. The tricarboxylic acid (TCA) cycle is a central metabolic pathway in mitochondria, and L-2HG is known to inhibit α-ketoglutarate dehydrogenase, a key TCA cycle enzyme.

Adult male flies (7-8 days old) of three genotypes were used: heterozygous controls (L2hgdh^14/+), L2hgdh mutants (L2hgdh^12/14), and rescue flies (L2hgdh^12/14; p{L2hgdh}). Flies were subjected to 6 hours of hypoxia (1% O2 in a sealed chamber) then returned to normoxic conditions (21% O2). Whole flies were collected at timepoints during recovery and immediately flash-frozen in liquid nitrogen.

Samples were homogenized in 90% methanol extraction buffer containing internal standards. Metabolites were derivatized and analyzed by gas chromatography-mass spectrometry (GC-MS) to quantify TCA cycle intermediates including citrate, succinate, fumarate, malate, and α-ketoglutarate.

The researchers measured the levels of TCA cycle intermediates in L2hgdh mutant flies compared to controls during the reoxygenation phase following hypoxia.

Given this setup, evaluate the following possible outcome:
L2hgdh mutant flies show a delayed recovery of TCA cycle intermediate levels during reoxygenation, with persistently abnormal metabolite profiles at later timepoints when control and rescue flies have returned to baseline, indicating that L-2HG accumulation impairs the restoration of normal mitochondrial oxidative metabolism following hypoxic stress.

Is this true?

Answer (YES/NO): YES